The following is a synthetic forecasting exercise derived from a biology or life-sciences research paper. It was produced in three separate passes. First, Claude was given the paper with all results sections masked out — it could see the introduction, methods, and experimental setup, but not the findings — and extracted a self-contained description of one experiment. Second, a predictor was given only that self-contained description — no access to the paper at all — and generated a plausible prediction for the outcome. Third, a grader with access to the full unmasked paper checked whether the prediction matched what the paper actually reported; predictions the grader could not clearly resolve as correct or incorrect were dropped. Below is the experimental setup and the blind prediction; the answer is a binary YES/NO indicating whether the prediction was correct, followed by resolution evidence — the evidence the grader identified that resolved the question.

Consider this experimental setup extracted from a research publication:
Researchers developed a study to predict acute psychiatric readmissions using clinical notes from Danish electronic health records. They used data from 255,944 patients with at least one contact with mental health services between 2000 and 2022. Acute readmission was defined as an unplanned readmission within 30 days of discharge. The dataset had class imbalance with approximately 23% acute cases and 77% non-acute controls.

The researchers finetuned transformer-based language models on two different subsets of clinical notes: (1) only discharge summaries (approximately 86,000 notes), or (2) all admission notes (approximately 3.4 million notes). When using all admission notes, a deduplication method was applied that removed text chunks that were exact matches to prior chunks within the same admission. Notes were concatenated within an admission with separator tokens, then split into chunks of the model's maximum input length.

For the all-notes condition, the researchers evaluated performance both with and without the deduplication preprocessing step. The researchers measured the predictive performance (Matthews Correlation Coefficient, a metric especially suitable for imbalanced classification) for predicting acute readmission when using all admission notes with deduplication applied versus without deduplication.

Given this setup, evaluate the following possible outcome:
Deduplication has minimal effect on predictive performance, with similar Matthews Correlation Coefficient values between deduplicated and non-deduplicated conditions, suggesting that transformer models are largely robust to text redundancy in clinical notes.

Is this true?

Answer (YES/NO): NO